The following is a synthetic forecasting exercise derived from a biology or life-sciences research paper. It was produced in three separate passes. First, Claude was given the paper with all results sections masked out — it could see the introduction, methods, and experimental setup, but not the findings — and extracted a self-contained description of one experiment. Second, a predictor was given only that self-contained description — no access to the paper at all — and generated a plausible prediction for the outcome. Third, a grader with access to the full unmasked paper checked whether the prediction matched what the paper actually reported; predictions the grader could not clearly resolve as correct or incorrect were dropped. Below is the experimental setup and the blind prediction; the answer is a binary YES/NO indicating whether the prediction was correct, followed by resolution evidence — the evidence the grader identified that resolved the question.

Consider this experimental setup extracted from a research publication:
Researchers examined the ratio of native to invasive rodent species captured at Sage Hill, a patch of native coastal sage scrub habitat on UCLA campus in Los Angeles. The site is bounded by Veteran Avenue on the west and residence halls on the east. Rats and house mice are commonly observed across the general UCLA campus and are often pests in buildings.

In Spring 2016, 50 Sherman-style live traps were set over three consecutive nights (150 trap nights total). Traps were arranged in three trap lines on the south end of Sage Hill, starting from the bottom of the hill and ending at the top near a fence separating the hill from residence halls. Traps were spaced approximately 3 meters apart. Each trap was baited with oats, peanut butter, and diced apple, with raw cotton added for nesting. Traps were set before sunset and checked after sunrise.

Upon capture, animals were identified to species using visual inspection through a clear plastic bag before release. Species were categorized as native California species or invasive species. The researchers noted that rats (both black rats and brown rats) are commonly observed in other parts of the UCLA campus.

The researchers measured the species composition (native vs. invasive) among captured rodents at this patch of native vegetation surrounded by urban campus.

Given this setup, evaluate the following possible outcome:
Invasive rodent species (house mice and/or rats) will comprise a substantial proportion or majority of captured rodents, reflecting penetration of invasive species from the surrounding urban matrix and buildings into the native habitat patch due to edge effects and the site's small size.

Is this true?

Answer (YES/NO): NO